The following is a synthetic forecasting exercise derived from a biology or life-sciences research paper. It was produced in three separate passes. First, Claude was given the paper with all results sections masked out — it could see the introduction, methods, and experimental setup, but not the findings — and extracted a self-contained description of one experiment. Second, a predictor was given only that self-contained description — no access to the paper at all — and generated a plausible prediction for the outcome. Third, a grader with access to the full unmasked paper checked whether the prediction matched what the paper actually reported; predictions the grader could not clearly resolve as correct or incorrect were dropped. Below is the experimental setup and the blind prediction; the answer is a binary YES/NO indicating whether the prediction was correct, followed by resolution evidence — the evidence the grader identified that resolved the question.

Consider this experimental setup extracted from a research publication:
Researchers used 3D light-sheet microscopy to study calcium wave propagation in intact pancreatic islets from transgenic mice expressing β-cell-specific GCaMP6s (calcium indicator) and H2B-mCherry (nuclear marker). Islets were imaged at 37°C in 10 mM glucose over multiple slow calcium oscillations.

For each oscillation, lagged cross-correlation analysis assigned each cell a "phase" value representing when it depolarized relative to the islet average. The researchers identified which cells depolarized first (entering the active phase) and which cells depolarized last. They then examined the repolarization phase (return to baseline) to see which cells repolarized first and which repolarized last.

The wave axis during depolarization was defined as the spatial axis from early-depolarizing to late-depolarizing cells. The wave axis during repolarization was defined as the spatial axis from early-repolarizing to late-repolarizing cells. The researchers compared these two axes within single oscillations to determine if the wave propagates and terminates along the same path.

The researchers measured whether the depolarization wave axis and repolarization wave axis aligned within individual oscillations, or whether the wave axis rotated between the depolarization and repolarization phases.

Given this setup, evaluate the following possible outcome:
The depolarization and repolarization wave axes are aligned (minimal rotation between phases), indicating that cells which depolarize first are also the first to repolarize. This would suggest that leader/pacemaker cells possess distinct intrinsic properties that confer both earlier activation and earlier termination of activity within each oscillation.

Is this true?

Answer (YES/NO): YES